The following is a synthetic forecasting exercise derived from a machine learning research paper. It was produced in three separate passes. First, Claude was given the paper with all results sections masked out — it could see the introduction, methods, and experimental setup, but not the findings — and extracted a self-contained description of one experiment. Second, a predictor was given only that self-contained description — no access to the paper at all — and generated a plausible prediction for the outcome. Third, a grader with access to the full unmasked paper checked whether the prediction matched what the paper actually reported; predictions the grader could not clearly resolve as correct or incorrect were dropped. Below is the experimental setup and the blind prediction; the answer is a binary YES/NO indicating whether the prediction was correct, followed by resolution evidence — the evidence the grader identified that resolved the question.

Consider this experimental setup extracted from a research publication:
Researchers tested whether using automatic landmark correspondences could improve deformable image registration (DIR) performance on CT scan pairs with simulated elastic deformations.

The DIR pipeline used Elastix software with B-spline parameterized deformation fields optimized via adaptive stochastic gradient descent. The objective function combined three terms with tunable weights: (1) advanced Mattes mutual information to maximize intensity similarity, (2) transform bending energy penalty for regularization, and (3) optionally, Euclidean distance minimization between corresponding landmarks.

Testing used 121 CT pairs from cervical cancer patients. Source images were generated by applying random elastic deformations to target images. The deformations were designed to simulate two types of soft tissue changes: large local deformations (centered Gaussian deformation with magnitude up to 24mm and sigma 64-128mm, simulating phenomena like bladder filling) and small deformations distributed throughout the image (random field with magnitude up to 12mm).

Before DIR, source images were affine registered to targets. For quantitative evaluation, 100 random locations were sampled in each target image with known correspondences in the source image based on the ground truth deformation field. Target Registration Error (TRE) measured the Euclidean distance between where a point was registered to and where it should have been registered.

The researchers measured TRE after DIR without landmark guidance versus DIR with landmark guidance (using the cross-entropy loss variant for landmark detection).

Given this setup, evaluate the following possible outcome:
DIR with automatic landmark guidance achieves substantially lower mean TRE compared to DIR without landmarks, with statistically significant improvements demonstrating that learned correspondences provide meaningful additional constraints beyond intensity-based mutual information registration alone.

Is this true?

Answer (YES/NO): YES